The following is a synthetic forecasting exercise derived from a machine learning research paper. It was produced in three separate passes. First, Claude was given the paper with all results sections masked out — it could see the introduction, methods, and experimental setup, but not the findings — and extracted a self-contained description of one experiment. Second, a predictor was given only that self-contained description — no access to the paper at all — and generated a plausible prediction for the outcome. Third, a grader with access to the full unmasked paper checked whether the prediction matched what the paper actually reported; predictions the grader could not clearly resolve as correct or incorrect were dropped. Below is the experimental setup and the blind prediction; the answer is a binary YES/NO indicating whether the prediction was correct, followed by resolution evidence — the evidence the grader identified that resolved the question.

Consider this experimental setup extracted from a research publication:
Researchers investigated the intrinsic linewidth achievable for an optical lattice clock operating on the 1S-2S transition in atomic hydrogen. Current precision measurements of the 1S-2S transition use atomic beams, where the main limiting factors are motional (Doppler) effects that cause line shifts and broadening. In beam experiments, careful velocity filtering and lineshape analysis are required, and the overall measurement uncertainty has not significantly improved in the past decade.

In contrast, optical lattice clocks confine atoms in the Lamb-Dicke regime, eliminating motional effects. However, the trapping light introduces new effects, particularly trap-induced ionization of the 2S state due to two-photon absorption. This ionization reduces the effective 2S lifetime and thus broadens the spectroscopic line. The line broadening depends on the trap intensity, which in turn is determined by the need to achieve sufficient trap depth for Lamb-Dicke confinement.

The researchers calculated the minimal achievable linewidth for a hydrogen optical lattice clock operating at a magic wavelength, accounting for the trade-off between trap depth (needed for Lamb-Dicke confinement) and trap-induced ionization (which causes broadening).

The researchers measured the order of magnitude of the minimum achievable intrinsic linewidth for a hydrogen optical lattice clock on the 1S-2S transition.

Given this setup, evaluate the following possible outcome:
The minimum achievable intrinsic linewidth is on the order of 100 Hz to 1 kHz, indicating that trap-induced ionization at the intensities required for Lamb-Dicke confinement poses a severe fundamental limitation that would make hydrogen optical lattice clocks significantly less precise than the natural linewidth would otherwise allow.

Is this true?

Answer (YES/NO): YES